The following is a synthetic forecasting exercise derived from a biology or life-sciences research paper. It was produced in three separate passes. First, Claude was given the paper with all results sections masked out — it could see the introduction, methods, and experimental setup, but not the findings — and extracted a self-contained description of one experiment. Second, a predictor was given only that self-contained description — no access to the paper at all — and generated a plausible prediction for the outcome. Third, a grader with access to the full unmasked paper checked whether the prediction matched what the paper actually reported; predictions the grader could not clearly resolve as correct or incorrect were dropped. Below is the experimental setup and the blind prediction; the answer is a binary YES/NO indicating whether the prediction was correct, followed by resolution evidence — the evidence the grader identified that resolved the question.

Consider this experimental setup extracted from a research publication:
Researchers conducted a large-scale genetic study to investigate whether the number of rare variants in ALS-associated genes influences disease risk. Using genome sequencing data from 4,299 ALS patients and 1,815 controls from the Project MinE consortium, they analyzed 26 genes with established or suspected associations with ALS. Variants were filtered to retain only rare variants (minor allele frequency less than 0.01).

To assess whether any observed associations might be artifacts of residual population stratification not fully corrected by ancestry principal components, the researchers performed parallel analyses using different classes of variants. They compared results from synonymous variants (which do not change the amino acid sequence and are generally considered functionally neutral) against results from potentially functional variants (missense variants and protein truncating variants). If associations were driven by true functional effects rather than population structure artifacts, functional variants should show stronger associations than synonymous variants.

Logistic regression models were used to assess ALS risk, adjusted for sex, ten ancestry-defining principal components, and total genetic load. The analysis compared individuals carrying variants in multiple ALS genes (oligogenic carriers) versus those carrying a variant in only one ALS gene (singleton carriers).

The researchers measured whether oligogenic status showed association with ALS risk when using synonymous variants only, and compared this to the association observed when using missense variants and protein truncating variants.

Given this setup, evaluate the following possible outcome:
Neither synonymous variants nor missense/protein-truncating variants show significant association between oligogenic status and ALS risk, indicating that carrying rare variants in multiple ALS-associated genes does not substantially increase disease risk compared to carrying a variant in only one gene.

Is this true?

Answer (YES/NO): NO